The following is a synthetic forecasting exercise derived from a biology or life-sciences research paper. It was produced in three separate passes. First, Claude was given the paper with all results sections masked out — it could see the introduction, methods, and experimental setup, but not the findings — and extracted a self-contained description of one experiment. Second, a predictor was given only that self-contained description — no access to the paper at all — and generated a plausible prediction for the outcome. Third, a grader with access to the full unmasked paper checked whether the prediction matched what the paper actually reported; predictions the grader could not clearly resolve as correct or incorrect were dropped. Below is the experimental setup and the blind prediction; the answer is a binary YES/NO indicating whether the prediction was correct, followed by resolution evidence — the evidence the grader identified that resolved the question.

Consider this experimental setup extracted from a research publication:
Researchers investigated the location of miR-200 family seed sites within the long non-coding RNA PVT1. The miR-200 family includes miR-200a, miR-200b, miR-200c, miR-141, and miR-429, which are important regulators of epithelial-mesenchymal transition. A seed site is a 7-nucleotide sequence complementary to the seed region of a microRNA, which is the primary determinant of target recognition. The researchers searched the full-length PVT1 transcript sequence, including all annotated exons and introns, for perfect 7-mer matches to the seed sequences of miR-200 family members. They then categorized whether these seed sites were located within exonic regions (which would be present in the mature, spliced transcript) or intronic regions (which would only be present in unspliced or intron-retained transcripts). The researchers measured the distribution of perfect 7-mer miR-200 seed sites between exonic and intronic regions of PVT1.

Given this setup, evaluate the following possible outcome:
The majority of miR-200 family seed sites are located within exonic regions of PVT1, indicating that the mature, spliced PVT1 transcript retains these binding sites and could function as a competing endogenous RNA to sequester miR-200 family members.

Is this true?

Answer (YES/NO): NO